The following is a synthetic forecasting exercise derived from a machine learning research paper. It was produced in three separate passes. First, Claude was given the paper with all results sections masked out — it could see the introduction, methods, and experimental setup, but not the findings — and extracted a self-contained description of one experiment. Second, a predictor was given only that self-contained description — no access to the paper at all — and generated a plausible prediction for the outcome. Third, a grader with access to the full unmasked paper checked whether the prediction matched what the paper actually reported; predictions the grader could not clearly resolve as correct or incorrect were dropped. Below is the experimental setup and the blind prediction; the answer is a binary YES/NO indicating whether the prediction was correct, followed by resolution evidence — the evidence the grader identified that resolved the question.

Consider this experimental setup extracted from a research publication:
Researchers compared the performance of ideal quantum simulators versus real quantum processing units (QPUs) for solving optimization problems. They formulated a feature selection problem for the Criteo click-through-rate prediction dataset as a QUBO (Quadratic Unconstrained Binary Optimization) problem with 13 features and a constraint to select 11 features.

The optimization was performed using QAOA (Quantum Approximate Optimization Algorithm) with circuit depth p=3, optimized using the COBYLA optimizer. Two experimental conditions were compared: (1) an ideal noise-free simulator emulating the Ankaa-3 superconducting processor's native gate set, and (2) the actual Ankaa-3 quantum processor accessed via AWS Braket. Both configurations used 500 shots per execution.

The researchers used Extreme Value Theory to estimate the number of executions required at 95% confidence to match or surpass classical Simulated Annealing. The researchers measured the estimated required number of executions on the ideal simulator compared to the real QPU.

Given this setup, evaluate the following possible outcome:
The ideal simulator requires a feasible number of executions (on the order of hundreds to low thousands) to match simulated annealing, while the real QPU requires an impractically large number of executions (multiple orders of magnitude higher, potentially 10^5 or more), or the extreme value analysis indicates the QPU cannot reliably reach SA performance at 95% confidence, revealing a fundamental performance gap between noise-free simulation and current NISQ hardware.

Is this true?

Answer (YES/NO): NO